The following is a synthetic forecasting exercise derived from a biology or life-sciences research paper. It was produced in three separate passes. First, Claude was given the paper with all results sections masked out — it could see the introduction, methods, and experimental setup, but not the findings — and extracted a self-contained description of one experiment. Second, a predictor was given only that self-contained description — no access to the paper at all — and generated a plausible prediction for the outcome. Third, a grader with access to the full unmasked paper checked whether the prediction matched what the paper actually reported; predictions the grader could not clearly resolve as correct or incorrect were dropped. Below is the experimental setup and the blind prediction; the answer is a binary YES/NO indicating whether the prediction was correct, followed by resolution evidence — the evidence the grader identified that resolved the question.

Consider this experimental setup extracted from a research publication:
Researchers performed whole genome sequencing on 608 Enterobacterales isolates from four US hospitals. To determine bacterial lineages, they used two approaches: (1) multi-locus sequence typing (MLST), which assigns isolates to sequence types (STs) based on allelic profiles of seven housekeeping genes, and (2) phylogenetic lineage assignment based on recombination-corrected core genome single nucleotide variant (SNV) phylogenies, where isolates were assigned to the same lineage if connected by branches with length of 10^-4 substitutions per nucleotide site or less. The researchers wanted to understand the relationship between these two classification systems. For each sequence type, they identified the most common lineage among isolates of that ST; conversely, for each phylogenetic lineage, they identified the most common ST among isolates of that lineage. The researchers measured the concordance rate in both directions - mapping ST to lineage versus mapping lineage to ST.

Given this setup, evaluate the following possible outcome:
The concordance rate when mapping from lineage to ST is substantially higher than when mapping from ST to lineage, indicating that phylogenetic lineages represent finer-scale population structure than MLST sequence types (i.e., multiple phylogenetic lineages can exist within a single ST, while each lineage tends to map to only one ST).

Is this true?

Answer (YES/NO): YES